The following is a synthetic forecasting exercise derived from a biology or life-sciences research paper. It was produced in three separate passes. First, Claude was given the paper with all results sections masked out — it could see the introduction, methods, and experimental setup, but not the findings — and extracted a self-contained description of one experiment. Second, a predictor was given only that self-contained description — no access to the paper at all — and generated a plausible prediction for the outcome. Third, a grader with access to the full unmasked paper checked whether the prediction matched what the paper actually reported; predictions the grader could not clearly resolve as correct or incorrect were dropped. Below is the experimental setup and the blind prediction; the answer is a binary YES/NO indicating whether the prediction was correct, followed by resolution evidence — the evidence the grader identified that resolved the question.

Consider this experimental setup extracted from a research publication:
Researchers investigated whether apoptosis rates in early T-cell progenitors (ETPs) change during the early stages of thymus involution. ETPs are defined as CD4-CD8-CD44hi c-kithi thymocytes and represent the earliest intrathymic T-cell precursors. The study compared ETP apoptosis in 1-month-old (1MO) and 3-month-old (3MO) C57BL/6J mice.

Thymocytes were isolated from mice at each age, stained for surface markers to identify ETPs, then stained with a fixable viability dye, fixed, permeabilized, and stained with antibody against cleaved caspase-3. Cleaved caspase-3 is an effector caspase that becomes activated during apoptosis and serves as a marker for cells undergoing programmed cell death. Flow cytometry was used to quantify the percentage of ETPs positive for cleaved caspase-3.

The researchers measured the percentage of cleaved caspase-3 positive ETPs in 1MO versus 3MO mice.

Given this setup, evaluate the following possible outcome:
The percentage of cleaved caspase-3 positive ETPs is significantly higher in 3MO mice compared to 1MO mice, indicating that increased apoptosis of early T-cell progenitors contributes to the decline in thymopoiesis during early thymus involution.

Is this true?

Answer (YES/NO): NO